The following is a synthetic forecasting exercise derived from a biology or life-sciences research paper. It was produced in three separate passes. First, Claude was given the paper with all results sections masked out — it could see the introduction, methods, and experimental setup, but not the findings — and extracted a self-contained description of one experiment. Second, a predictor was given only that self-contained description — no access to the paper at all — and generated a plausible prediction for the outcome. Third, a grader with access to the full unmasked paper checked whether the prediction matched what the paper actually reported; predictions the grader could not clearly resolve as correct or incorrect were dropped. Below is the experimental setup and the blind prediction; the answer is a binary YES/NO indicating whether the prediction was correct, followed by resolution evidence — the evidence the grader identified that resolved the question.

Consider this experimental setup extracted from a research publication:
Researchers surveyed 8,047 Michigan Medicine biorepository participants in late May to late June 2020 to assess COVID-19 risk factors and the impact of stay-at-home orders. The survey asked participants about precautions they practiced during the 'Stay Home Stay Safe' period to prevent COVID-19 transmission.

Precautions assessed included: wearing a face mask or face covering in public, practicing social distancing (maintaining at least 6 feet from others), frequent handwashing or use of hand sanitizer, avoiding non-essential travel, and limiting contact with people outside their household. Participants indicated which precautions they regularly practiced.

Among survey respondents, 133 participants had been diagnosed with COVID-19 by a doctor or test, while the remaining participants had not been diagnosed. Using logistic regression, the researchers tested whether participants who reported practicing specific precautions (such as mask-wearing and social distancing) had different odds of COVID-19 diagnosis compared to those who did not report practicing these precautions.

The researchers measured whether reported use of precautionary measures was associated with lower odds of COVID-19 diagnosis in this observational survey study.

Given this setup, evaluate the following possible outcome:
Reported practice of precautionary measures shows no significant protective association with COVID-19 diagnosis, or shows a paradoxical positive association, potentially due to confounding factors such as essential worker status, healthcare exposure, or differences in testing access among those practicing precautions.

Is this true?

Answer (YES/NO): NO